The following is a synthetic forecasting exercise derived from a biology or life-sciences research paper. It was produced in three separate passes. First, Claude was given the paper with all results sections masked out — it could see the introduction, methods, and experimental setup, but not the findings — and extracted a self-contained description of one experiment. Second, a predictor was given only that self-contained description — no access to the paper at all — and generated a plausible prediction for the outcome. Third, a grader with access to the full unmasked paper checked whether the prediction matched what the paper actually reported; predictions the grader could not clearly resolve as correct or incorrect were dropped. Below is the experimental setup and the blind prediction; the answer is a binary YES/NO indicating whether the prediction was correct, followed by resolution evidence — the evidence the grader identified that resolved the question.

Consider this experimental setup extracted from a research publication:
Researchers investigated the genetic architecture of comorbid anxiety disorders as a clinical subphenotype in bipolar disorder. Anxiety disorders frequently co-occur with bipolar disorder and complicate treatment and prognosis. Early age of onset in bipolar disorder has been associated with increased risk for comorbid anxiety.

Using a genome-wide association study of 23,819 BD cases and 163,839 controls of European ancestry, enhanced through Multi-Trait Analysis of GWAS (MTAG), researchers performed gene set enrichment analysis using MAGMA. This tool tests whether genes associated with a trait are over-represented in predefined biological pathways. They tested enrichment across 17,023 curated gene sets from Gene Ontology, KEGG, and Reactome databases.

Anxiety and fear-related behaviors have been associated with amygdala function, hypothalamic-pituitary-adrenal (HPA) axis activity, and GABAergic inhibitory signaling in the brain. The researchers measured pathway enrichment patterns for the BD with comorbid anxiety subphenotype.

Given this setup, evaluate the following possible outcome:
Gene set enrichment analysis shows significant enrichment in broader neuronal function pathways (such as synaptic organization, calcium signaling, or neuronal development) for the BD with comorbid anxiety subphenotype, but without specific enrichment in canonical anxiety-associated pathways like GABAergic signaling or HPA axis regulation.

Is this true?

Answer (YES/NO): YES